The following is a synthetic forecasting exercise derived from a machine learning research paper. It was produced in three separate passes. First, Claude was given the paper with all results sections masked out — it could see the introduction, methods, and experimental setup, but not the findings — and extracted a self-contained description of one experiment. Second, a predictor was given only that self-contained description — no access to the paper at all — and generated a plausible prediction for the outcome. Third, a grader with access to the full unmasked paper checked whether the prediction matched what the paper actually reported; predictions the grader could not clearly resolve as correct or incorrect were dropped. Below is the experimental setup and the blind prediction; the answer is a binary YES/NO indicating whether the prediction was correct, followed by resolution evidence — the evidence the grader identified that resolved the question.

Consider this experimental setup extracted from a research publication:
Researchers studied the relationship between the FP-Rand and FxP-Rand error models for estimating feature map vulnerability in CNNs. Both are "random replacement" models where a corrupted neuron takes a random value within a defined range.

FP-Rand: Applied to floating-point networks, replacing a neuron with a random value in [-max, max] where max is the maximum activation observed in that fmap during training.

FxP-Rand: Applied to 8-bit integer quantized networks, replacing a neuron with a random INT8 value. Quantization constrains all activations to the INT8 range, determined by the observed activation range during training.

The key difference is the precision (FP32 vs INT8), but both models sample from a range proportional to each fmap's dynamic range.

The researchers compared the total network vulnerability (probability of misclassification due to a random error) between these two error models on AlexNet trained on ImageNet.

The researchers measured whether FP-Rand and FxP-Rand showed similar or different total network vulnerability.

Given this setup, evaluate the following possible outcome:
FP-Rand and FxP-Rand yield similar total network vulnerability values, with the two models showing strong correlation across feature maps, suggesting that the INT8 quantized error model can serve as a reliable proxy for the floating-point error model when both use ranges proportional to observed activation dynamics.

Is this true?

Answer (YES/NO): YES